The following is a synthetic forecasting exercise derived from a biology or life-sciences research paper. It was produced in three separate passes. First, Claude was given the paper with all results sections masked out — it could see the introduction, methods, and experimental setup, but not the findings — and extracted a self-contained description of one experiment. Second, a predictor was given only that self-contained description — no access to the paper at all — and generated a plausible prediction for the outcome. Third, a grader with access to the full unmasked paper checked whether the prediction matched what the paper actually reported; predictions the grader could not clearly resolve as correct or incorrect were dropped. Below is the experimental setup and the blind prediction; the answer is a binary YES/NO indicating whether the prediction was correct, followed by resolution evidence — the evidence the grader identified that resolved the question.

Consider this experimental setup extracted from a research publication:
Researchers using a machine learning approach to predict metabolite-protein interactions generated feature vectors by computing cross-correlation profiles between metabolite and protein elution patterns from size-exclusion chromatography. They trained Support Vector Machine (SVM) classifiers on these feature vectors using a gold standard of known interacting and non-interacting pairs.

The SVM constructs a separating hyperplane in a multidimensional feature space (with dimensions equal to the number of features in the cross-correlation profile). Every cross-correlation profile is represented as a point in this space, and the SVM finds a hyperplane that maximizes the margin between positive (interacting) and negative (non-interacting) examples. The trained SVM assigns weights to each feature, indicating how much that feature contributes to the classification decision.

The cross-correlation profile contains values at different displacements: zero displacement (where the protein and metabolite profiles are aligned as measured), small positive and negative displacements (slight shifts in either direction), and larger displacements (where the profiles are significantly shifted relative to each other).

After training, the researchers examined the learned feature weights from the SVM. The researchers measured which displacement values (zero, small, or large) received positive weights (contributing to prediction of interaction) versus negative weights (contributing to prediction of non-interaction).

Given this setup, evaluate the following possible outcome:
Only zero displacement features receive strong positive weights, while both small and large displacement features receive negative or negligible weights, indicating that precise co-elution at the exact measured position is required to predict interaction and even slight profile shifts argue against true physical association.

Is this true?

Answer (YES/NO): NO